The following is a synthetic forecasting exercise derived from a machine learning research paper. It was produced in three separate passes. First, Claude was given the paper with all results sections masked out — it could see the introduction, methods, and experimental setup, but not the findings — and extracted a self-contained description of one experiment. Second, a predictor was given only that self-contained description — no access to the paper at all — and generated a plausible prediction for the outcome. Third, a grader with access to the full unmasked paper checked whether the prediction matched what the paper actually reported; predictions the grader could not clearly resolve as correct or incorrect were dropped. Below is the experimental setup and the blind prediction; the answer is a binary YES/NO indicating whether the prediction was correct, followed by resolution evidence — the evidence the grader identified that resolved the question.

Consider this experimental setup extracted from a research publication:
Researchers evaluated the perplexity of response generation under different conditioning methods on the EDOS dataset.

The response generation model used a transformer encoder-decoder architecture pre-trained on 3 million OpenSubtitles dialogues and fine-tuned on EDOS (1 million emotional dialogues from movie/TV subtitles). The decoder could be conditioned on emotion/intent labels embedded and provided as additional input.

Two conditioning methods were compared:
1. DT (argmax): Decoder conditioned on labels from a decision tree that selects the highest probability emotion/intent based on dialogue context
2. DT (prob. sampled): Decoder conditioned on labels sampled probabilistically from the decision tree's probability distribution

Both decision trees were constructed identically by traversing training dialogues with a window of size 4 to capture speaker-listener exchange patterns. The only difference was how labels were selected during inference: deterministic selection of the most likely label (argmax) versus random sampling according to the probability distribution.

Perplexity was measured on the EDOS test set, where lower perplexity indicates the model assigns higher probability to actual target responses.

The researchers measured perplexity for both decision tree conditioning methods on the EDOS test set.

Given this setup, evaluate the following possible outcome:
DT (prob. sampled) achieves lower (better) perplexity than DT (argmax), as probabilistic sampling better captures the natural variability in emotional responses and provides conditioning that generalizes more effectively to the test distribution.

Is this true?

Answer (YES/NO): NO